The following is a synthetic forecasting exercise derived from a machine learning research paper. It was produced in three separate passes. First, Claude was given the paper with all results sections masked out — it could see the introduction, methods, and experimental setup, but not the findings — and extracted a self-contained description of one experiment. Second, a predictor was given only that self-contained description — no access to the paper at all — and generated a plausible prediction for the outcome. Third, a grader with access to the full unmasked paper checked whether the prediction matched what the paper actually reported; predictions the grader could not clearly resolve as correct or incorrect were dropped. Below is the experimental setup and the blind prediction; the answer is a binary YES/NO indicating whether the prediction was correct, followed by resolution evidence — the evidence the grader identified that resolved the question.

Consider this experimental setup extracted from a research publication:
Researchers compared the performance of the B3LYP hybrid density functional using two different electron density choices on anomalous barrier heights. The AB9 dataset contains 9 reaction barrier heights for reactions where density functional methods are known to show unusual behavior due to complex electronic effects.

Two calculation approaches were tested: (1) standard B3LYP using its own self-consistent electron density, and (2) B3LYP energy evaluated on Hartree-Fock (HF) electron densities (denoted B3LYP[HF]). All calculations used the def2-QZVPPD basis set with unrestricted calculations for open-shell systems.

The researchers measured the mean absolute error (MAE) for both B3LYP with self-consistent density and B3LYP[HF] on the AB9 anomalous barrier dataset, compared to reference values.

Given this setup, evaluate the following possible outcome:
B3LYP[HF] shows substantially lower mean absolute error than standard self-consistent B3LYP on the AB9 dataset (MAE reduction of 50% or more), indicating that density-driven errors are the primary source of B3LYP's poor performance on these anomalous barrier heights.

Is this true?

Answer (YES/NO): NO